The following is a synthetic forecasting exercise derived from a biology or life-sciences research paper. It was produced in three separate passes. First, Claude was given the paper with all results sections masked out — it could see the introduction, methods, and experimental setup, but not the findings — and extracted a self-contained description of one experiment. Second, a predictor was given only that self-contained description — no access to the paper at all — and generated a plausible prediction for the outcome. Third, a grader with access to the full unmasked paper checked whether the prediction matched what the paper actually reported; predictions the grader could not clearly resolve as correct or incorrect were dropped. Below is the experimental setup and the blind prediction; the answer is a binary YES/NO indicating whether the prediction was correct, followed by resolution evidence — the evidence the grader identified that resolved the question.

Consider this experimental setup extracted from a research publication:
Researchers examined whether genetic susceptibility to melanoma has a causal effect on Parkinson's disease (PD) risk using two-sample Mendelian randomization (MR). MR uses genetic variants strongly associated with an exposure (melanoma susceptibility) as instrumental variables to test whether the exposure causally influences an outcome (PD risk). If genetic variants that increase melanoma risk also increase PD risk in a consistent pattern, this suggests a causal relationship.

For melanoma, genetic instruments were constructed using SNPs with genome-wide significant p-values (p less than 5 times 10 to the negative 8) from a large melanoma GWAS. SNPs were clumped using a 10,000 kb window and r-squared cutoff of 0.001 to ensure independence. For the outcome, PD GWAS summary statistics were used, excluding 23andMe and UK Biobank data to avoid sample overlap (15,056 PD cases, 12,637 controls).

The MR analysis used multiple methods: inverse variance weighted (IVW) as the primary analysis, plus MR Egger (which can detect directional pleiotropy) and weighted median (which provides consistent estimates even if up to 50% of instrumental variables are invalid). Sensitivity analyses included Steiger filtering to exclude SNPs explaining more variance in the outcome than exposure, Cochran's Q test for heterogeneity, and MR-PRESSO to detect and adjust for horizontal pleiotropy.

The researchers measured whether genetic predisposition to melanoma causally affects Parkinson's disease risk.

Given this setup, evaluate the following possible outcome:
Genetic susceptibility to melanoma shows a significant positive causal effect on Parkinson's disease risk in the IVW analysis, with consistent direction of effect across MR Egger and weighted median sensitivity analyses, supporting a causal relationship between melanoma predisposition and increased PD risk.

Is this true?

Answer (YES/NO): NO